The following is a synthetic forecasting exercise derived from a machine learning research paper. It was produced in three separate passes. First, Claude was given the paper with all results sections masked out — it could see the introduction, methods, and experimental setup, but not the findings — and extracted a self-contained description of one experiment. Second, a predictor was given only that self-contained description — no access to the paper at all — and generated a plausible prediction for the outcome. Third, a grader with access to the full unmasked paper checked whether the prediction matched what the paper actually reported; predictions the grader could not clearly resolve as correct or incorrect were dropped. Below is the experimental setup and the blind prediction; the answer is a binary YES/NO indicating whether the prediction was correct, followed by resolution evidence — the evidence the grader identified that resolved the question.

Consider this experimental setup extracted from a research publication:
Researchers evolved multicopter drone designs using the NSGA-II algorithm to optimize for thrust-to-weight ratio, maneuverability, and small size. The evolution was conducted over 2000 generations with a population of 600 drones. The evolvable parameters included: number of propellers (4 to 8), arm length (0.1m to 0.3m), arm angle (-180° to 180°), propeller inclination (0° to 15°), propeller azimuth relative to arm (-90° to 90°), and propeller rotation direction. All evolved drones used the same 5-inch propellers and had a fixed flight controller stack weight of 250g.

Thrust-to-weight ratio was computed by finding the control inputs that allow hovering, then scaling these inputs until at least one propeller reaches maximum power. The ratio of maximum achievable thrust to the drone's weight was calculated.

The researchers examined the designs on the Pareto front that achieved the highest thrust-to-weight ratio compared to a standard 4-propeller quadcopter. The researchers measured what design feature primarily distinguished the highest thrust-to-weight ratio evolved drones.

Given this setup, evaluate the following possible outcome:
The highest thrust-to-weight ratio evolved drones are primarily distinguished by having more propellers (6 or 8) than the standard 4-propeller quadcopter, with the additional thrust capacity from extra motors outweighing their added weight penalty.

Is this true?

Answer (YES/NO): YES